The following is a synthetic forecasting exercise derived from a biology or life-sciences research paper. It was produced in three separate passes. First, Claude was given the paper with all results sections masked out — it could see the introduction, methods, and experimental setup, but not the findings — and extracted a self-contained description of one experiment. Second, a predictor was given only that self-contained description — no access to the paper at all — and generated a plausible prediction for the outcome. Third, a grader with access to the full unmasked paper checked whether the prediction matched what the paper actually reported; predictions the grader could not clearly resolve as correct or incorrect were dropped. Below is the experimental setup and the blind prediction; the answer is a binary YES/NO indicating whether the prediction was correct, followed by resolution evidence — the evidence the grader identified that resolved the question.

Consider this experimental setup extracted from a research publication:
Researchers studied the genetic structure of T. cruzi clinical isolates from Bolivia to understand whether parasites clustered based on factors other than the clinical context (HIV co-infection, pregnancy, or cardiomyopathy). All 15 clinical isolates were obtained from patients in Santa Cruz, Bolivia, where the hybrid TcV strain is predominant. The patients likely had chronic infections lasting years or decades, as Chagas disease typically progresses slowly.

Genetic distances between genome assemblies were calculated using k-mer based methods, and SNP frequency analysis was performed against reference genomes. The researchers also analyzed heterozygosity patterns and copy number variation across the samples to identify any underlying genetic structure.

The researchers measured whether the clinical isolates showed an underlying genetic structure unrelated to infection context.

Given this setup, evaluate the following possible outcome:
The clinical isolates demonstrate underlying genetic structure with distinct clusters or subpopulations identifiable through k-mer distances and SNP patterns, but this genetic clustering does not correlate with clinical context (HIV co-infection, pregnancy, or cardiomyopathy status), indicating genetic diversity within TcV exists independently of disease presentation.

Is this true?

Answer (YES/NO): YES